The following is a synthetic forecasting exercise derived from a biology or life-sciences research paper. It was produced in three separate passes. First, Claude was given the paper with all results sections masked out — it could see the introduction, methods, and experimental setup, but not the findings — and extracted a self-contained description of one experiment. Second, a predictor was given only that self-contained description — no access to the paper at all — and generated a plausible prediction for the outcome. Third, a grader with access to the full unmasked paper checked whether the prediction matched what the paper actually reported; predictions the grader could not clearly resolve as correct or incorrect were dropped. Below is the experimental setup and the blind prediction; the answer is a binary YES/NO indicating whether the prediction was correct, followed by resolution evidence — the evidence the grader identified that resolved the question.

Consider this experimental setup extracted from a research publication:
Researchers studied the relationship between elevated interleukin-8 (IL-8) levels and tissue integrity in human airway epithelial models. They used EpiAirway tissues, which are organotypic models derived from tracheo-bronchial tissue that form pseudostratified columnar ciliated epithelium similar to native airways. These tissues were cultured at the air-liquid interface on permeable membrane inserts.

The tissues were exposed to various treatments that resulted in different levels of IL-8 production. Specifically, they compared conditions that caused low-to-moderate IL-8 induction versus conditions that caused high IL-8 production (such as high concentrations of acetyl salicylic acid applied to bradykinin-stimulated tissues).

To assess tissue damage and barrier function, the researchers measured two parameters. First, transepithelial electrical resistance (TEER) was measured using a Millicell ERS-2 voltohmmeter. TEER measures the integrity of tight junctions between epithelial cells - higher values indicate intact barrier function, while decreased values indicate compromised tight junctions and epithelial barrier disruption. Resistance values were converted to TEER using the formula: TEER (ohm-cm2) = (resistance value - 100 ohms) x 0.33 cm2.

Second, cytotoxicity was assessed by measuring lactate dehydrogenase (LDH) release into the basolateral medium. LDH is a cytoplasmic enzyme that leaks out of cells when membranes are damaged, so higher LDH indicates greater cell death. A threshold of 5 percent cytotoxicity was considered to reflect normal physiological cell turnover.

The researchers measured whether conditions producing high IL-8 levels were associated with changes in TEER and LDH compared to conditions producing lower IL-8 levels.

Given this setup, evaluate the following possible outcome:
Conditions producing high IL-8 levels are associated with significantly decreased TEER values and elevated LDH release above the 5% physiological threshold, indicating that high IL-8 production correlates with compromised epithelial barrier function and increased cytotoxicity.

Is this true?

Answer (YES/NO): YES